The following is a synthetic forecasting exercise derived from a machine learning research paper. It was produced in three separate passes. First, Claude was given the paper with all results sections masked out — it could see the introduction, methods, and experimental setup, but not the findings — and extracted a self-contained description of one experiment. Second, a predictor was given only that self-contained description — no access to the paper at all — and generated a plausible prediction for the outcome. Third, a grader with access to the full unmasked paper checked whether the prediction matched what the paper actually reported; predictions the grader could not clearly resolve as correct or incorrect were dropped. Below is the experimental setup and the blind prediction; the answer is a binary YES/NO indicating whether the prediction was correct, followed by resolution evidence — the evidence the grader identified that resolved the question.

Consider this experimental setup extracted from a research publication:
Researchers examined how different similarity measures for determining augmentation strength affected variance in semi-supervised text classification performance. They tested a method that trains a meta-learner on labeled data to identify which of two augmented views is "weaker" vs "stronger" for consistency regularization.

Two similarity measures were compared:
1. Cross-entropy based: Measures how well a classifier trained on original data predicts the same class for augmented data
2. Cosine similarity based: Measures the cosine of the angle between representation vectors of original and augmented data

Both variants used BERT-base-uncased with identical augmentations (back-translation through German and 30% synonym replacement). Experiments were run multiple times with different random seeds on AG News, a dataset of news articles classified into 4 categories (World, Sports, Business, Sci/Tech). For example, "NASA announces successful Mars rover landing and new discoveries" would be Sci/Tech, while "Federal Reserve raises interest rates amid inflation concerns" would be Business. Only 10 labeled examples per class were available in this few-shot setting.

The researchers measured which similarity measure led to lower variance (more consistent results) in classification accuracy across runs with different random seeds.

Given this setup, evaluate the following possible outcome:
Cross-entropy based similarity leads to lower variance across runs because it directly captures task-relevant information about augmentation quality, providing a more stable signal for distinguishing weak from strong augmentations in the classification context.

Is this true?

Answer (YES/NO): NO